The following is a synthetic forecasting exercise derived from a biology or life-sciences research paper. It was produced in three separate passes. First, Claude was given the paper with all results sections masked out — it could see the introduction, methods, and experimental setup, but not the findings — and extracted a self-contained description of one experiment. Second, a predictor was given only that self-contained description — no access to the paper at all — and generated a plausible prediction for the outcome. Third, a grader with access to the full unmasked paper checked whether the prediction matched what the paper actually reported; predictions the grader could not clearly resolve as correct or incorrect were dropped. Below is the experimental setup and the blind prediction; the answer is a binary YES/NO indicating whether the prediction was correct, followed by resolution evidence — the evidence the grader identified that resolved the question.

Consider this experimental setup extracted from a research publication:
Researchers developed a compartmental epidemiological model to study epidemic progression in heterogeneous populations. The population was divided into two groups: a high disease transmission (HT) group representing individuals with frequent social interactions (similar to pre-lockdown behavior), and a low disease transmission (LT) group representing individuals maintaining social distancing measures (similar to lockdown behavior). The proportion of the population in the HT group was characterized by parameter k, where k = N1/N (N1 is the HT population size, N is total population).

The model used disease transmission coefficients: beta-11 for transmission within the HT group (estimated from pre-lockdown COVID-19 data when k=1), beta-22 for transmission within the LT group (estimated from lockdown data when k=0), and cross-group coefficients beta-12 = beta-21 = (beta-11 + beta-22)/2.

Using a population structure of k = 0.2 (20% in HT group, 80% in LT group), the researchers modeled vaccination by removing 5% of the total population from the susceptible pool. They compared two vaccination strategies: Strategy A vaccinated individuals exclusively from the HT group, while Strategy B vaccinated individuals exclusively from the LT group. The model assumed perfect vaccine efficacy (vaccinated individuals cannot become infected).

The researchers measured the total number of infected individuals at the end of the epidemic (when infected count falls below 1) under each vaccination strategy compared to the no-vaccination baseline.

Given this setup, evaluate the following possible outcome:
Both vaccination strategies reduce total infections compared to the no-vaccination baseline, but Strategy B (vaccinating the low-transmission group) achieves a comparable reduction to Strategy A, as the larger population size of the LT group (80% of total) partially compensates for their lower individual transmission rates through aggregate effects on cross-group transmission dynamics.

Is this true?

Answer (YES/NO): NO